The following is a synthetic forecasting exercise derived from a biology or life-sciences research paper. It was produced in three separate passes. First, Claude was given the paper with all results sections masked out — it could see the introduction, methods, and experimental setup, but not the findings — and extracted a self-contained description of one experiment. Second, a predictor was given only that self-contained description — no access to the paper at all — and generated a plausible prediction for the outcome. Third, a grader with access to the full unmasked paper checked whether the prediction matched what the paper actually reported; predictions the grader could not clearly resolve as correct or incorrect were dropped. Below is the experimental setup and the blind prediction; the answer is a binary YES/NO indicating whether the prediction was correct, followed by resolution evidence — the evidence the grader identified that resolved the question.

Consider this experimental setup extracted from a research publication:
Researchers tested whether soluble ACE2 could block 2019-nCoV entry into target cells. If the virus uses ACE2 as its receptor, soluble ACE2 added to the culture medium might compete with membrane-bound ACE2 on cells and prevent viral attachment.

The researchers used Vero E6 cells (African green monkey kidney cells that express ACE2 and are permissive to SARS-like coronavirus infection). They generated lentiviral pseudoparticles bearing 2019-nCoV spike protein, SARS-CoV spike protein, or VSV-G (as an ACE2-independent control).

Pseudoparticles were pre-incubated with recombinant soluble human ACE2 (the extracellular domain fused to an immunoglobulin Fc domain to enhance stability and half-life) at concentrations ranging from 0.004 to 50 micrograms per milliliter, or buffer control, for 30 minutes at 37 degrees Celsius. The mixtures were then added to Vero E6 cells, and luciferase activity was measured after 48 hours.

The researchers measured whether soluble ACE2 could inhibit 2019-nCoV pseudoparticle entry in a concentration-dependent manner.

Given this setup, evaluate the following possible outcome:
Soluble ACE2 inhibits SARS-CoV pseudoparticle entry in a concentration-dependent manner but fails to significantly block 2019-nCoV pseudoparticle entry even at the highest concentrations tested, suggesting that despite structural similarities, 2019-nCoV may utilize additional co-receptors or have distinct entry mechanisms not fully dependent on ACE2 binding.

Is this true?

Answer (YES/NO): NO